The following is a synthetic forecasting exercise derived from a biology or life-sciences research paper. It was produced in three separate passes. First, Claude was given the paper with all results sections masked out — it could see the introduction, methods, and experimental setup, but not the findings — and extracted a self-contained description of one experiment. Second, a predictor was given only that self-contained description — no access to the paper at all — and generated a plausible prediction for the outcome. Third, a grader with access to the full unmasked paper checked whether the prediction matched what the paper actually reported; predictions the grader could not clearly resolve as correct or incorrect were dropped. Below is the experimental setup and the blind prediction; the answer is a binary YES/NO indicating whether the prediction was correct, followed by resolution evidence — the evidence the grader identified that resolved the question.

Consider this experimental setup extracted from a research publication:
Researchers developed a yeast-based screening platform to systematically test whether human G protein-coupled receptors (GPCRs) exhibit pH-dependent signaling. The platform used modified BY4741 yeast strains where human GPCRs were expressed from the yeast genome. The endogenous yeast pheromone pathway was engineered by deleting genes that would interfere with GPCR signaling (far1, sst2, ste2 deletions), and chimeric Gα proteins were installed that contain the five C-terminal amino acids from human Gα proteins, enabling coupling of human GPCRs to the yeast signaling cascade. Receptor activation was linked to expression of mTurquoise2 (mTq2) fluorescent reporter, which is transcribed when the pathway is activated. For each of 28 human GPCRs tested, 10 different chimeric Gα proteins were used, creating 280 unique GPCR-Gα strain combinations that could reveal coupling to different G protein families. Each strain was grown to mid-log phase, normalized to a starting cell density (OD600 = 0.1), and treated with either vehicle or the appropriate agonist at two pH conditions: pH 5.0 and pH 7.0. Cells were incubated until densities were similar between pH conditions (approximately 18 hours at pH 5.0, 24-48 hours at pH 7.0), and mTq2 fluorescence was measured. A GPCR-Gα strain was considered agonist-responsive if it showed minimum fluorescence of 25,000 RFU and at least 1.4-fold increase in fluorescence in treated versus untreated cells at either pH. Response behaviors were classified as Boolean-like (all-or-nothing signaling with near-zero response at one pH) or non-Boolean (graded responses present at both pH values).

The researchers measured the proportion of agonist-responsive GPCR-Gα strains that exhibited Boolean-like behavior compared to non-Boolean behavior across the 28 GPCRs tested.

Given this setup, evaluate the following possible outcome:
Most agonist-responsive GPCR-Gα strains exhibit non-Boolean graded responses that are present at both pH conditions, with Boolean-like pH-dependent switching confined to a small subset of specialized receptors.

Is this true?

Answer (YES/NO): NO